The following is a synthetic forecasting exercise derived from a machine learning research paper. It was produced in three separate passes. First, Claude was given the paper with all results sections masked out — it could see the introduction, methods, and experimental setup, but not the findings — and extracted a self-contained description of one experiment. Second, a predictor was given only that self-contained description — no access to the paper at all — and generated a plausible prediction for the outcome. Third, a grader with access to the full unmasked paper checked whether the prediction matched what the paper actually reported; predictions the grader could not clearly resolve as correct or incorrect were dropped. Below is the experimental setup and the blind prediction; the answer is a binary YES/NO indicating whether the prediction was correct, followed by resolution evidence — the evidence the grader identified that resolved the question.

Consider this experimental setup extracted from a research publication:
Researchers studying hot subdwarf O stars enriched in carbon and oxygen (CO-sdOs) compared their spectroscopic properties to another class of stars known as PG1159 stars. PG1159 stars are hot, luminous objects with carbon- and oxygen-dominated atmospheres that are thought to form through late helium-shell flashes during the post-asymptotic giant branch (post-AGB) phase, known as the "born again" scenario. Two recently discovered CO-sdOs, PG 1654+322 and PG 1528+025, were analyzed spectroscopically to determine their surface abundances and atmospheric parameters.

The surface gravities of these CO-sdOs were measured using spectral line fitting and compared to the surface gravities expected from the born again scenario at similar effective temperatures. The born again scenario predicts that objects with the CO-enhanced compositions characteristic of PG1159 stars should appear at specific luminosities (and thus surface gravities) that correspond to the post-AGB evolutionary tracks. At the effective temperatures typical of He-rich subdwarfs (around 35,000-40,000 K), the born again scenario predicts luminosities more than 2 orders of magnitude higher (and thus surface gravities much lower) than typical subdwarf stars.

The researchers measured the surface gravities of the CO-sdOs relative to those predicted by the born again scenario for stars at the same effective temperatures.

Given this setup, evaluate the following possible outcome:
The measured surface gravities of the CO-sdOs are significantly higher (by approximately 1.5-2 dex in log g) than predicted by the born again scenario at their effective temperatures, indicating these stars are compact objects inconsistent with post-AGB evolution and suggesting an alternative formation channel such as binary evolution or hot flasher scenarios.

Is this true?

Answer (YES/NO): YES